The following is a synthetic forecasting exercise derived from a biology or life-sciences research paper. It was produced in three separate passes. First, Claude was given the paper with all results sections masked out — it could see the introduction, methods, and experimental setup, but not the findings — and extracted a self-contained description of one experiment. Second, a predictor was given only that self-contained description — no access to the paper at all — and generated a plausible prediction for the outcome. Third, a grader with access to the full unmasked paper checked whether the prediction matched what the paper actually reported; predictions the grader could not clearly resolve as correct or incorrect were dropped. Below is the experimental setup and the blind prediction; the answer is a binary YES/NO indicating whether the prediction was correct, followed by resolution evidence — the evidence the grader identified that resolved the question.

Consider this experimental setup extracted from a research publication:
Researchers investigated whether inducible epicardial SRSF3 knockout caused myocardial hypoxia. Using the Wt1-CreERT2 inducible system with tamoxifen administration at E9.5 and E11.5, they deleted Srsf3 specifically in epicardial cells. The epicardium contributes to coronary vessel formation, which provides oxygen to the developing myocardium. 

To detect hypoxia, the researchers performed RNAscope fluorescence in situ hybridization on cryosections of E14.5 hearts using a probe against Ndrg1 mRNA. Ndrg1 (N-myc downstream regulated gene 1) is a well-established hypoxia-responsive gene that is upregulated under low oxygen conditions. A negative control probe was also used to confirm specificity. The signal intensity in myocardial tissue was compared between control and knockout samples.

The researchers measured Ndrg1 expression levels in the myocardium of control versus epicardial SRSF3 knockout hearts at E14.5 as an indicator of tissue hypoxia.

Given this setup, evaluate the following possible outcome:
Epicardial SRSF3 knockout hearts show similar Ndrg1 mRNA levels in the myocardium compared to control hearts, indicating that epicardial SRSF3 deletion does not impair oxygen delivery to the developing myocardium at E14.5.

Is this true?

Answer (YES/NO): NO